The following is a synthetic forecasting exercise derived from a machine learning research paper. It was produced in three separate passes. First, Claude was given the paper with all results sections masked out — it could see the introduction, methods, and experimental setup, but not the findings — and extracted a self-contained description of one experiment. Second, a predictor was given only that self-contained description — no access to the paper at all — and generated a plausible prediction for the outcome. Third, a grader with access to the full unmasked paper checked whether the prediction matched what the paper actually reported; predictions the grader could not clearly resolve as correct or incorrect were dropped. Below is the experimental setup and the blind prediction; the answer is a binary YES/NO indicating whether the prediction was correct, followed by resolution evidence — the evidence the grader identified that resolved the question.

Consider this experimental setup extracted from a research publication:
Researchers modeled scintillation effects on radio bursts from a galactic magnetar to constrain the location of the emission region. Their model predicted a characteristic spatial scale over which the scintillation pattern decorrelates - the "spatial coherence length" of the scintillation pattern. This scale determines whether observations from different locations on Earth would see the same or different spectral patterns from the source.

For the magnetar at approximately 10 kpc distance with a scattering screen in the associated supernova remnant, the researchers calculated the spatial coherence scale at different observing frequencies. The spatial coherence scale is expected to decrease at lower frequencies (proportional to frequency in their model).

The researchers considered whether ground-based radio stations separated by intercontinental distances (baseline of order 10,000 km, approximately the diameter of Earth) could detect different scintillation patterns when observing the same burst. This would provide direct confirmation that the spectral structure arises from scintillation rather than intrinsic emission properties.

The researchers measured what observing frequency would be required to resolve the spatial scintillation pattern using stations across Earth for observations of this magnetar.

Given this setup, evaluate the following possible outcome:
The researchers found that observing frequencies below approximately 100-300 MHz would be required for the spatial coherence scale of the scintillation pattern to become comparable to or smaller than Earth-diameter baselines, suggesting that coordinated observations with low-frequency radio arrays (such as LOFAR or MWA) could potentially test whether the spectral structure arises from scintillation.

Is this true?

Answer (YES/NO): NO